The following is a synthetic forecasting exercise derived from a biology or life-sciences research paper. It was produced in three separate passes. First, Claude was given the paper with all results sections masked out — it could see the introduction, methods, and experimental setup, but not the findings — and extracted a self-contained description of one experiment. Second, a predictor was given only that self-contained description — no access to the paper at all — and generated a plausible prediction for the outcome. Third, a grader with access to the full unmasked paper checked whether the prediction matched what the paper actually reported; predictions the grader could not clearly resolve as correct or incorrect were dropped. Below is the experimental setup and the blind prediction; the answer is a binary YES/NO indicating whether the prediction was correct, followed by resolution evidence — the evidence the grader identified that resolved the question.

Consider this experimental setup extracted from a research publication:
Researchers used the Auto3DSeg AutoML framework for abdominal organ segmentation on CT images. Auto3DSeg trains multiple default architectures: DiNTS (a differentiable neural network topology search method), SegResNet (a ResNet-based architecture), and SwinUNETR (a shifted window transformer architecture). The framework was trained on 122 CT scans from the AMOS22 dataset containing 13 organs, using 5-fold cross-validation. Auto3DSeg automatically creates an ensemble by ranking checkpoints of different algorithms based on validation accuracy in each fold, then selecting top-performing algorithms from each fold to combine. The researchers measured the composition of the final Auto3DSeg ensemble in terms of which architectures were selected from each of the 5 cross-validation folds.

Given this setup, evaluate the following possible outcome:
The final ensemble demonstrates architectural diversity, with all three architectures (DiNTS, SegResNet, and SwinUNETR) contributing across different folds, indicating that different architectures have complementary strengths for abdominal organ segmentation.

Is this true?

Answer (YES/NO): NO